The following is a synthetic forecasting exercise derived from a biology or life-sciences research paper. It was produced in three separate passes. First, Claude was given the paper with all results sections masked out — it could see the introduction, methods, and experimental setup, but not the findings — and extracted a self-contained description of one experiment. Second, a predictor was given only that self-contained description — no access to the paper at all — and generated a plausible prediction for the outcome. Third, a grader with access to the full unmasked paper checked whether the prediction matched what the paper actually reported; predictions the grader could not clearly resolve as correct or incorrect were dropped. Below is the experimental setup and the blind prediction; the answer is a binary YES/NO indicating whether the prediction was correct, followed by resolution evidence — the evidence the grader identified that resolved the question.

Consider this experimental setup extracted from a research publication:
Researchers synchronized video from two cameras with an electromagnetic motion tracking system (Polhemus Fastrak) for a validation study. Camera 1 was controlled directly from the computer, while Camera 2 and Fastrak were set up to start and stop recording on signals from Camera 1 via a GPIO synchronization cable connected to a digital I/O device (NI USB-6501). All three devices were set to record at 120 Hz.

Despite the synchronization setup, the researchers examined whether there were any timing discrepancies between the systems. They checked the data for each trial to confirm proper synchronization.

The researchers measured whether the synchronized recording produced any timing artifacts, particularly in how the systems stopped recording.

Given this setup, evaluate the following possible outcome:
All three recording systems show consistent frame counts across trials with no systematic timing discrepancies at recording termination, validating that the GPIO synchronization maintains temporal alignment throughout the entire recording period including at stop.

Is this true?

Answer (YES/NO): NO